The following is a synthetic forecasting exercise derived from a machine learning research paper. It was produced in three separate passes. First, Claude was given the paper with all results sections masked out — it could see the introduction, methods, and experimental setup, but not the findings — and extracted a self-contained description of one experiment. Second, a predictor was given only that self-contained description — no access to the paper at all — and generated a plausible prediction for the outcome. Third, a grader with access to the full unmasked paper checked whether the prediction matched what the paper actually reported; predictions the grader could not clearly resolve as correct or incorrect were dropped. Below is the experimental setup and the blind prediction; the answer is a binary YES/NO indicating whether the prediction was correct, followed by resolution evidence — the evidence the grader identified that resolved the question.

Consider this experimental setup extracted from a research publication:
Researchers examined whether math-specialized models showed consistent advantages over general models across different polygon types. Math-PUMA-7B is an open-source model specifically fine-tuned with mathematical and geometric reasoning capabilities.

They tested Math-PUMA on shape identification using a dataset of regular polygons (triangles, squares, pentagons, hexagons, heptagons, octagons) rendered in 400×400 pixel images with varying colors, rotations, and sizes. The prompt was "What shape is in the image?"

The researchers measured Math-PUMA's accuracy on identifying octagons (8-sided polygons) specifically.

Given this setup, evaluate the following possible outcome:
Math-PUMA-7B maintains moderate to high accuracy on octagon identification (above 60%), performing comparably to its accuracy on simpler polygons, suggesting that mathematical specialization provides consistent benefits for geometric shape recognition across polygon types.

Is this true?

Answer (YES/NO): NO